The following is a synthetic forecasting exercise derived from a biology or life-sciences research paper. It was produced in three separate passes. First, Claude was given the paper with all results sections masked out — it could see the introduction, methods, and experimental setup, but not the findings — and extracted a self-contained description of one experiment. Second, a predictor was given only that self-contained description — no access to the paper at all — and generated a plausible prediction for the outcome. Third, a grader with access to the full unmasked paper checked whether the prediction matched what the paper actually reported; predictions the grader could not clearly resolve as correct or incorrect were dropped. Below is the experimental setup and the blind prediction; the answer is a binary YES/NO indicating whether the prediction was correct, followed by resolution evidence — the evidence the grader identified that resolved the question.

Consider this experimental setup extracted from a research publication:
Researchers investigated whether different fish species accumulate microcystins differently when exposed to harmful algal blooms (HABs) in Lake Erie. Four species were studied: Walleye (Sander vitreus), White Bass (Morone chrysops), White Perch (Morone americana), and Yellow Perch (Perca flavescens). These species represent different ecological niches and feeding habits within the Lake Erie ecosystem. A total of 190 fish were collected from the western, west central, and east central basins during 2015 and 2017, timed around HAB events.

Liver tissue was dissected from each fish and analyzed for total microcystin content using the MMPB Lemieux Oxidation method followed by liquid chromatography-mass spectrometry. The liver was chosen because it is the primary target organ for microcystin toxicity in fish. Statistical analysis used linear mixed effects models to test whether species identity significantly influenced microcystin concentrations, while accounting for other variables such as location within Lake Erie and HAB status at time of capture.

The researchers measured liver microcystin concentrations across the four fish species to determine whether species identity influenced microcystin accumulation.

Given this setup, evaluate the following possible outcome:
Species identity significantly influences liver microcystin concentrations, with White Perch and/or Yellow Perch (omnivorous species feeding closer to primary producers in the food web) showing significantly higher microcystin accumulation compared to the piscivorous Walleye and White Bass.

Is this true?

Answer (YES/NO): YES